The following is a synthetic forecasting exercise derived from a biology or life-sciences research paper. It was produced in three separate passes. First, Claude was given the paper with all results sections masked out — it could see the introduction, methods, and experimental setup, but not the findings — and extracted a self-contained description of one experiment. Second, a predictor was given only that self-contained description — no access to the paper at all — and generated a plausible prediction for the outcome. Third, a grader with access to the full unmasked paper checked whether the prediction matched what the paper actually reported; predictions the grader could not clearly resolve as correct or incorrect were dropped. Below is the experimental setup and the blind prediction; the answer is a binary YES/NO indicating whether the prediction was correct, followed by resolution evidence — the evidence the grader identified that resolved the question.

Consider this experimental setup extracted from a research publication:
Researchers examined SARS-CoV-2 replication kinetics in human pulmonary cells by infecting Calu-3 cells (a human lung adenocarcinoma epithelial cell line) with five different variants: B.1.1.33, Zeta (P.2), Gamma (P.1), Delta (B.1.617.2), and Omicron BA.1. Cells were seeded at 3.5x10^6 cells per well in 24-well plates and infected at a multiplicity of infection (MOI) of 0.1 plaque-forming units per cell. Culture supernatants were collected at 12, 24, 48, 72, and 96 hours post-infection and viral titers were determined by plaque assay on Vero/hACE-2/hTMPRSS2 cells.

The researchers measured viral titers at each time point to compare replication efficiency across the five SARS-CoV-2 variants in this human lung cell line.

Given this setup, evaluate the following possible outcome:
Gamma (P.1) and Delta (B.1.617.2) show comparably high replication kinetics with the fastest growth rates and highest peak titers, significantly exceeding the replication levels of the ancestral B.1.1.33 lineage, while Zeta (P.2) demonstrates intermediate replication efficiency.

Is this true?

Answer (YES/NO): NO